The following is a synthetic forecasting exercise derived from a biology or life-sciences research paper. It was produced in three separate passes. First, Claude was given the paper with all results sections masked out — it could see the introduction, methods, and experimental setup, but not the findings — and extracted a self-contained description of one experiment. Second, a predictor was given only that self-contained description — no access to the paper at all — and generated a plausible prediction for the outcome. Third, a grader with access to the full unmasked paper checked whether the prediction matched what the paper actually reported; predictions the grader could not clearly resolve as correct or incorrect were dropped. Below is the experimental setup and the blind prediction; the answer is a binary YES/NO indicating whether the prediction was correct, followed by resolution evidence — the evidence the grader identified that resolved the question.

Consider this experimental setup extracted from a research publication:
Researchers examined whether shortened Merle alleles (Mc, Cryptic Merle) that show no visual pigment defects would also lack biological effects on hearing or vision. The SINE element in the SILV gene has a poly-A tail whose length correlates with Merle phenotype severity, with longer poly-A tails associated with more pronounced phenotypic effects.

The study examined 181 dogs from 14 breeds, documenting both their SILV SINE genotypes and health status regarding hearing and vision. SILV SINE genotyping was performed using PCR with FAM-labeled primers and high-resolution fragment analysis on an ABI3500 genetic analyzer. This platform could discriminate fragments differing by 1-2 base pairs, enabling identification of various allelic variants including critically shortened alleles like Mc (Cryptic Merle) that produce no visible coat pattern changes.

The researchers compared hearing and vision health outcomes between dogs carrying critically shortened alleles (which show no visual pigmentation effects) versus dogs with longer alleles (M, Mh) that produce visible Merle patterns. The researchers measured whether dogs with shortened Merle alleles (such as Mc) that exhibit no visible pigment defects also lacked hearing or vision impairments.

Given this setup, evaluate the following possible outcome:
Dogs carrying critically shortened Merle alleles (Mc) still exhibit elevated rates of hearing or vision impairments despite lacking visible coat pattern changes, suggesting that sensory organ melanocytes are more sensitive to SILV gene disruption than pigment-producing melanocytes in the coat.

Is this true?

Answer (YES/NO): NO